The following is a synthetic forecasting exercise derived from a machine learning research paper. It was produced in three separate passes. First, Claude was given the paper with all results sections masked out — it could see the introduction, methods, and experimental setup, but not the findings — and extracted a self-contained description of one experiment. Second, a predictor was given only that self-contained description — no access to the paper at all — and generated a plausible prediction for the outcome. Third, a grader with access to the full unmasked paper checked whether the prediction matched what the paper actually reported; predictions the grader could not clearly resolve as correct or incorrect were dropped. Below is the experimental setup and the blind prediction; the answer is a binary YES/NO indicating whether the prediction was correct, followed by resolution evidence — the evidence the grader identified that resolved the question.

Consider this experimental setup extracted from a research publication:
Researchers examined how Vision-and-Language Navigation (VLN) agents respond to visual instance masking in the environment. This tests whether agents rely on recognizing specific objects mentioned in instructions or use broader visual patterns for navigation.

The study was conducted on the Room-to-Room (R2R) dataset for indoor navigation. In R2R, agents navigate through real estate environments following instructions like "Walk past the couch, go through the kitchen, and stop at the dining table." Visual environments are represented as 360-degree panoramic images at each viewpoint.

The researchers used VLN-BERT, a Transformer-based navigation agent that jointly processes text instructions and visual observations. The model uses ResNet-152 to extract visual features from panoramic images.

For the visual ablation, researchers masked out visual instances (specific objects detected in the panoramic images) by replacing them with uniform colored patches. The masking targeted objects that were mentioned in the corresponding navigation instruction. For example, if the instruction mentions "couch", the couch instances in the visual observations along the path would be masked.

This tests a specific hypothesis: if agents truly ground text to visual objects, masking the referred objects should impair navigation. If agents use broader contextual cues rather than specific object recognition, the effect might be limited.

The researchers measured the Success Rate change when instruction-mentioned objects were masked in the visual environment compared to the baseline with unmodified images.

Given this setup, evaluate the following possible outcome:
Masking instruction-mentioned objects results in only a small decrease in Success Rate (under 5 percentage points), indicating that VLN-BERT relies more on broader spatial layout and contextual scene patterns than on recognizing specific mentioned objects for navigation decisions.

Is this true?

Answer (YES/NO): YES